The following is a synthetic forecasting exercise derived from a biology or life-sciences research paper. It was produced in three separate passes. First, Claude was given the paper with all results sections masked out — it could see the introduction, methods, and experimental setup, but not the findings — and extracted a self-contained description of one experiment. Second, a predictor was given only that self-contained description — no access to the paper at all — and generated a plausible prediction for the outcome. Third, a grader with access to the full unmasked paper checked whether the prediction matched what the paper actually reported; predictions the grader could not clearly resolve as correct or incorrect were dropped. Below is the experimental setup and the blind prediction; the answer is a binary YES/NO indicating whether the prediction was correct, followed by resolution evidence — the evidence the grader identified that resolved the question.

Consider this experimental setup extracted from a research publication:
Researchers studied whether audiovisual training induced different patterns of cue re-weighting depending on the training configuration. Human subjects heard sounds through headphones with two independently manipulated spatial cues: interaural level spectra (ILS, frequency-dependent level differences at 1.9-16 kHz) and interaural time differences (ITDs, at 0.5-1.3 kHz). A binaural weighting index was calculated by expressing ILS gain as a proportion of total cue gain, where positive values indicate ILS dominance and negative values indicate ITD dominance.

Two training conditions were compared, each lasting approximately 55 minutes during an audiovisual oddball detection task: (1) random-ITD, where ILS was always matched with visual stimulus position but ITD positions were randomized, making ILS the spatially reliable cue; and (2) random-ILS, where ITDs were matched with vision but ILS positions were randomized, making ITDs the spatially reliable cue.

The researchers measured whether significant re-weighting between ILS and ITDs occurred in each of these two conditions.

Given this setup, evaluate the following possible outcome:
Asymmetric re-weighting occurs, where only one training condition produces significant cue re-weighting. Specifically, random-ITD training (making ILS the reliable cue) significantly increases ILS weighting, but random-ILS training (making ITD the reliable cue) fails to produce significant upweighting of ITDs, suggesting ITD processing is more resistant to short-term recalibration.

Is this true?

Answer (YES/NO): YES